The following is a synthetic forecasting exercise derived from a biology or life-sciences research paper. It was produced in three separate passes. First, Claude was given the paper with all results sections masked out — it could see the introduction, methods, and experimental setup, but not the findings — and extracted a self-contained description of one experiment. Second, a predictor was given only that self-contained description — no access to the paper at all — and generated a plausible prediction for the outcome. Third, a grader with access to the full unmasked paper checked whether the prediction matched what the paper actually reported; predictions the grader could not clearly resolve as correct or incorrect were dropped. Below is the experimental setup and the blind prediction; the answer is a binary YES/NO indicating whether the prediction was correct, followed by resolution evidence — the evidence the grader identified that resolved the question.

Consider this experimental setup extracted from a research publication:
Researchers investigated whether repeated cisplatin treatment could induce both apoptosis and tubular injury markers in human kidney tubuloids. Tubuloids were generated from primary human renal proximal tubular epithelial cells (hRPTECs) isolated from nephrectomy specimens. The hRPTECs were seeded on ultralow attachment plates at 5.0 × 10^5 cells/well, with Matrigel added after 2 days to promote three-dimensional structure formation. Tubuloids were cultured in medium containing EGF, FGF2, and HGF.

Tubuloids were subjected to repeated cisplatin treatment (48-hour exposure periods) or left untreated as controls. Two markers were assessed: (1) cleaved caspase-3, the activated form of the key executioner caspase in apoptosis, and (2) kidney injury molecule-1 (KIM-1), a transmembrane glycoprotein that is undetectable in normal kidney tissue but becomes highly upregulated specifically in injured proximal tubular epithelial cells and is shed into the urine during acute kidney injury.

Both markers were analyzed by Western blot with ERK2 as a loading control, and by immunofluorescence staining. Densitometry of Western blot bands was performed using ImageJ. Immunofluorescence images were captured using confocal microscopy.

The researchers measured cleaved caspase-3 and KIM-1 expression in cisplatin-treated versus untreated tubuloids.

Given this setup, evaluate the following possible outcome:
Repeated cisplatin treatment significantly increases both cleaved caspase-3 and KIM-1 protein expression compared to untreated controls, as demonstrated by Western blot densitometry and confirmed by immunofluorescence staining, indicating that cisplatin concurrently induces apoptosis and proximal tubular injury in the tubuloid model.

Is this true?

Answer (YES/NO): YES